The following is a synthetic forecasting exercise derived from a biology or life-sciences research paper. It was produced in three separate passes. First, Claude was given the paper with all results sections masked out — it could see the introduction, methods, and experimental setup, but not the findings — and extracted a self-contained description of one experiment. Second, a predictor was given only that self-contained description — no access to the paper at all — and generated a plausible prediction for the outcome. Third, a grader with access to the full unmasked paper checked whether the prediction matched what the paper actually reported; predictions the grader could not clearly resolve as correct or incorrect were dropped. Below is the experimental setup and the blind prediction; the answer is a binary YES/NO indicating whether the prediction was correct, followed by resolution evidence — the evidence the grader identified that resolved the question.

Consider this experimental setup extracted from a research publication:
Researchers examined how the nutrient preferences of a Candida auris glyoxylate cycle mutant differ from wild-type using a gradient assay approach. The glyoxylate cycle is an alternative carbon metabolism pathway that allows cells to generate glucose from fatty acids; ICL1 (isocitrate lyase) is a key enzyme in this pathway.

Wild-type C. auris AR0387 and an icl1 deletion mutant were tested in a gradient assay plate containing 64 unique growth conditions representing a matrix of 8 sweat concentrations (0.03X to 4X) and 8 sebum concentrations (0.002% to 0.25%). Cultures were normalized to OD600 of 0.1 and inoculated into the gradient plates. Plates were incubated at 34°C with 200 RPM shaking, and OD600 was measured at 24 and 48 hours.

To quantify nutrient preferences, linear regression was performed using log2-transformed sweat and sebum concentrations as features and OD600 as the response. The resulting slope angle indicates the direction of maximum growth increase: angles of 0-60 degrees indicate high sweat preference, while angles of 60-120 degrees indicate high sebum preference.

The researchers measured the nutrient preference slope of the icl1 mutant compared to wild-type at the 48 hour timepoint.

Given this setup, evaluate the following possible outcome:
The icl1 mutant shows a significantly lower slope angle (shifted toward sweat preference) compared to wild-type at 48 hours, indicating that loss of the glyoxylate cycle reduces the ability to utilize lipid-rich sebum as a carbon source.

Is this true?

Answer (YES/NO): NO